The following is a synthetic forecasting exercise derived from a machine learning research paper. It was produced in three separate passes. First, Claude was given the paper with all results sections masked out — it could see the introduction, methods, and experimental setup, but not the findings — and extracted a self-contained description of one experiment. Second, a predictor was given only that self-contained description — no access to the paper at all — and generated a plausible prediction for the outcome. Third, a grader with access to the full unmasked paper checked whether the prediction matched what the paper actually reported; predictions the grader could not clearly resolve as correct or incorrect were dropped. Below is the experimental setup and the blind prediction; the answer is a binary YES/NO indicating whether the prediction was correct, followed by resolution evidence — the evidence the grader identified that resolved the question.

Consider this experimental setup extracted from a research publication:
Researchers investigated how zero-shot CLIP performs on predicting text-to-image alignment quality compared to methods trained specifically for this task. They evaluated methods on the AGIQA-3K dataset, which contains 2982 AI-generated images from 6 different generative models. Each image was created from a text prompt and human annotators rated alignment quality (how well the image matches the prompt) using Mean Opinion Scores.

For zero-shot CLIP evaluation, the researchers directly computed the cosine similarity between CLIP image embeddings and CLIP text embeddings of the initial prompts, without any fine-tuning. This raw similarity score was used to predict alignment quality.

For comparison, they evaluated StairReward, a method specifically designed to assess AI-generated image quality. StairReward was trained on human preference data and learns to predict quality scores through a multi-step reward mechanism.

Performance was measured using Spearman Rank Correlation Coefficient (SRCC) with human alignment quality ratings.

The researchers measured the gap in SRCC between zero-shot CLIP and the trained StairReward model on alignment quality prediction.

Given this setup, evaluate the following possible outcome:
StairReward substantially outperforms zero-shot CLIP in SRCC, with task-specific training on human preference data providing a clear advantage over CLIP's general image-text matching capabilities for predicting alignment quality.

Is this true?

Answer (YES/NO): YES